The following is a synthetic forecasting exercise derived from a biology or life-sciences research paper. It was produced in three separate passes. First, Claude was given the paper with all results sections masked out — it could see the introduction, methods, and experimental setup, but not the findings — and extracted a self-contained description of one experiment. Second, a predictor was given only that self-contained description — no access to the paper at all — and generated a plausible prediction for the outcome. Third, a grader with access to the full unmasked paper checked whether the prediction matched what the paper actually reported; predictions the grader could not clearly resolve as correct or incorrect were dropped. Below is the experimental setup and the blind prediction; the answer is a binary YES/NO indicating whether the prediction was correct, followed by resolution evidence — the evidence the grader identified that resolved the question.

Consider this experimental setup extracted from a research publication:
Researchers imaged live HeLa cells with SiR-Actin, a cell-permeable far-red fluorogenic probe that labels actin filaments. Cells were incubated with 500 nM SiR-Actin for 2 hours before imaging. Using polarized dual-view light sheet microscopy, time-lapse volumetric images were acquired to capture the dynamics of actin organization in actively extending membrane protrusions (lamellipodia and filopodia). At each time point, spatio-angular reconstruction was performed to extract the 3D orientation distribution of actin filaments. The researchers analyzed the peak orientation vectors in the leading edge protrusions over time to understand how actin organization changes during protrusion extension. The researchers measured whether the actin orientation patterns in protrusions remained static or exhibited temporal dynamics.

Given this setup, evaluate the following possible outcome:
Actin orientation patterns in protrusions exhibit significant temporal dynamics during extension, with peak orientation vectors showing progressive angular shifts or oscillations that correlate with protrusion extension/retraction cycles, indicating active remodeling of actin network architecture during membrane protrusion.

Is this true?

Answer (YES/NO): NO